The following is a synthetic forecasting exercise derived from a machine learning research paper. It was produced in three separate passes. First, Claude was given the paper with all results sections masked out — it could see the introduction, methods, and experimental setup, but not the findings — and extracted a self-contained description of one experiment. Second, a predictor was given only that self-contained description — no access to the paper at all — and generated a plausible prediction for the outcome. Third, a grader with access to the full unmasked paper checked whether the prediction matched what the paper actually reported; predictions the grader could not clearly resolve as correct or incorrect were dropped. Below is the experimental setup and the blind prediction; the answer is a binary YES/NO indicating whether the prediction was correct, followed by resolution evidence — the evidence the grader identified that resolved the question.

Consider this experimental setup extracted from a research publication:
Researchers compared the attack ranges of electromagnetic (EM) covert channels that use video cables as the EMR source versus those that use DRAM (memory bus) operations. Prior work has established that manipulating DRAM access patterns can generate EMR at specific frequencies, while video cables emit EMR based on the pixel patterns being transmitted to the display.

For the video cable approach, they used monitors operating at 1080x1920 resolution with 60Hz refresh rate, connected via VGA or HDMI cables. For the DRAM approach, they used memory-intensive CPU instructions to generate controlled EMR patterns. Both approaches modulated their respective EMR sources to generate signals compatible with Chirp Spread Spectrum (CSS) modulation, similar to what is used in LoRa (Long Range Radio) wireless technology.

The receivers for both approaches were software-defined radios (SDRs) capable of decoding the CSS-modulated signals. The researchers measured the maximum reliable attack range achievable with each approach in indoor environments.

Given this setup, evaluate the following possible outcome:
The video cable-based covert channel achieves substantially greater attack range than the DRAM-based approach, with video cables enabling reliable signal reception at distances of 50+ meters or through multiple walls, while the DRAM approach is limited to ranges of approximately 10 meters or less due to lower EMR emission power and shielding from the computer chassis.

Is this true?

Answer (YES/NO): NO